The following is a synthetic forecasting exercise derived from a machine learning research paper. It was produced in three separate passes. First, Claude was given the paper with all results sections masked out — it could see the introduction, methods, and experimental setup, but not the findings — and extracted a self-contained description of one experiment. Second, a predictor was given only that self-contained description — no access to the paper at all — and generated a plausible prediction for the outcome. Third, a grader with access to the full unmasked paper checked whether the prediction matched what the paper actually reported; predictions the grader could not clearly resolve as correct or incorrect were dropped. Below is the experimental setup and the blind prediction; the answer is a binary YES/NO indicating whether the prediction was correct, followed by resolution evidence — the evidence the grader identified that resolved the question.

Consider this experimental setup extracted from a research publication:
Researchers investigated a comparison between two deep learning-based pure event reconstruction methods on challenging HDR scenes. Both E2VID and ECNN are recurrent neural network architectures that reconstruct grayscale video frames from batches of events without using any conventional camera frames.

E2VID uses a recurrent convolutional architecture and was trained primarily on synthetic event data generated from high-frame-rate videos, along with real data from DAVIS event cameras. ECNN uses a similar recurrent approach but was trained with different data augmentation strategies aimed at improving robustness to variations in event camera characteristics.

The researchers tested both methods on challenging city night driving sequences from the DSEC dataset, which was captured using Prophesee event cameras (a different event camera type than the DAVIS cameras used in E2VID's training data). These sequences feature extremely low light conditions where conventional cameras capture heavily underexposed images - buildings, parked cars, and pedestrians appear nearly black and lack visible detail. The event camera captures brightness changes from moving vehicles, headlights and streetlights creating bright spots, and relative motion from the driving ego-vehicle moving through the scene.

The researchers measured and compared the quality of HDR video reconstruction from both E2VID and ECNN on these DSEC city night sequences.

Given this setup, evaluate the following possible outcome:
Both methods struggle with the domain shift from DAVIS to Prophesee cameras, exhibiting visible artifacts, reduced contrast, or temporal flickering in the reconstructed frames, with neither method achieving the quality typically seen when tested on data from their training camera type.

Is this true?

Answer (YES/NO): NO